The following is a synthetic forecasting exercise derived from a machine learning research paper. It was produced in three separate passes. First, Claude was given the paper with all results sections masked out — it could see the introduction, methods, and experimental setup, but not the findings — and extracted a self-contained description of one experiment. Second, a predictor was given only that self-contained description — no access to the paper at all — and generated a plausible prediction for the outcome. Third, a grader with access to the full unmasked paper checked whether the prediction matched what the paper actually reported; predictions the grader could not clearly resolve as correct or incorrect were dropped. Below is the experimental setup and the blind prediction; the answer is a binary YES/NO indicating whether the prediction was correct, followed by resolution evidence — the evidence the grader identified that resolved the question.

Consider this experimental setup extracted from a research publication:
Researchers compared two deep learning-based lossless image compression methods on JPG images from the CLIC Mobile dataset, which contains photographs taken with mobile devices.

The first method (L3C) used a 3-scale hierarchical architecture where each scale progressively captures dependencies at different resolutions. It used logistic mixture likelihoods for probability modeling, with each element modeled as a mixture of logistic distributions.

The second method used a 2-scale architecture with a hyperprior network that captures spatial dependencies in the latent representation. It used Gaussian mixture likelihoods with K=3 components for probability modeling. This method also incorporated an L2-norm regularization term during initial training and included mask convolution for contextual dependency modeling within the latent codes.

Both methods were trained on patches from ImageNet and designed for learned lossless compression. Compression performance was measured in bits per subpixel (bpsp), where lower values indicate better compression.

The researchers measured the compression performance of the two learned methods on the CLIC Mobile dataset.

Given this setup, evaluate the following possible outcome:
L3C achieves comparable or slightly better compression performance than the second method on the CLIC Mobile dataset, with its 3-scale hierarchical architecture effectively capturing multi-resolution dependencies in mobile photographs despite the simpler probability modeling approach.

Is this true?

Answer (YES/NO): YES